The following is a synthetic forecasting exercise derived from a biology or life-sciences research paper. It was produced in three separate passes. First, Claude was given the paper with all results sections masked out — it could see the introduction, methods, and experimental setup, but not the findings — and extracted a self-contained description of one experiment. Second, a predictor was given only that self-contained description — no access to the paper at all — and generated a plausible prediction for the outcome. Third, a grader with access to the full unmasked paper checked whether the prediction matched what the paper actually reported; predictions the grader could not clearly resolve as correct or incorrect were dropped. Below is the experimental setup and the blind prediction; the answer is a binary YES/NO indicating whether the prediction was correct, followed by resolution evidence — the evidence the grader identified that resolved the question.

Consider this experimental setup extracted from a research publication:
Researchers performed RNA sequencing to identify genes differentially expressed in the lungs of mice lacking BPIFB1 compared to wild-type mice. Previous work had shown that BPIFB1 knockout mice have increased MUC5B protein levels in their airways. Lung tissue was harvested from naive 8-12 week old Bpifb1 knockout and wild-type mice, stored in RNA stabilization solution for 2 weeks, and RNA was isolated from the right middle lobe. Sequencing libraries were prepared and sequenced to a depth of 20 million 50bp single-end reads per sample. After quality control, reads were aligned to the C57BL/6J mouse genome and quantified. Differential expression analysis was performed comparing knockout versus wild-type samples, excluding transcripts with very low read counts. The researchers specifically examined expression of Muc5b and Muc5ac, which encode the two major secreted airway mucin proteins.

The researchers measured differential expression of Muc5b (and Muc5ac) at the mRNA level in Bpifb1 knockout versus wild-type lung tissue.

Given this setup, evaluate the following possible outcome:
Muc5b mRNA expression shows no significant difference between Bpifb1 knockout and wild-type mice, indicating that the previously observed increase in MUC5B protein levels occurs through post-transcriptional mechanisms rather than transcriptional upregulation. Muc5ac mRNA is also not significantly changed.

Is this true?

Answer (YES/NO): YES